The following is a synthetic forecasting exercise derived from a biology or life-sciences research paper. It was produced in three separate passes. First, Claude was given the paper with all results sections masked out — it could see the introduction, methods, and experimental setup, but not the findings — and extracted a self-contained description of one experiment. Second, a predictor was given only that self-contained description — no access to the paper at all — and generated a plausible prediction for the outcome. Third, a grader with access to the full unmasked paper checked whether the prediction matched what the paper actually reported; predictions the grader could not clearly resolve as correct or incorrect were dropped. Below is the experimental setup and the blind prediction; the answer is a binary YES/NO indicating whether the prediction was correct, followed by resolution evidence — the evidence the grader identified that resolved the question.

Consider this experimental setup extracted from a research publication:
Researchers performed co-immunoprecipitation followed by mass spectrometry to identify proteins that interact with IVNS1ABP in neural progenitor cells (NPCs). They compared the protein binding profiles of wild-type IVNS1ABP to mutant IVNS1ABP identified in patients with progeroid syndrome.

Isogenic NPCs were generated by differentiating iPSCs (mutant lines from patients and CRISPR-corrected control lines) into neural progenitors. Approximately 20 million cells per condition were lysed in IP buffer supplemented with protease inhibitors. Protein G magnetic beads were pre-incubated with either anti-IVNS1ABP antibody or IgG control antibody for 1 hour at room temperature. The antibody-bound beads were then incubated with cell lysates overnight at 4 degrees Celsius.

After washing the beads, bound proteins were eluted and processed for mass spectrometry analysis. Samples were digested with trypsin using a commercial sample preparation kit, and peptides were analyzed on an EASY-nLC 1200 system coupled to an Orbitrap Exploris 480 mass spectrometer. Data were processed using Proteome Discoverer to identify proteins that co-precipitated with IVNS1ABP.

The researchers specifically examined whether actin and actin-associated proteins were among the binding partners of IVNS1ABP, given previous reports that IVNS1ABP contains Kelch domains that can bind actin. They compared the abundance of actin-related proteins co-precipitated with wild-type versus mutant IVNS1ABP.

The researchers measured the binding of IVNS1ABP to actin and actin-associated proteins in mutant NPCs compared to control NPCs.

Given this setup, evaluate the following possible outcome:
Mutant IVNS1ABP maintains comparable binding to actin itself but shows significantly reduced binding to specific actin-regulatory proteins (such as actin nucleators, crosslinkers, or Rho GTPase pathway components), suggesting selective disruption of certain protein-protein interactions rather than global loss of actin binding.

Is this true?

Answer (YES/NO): NO